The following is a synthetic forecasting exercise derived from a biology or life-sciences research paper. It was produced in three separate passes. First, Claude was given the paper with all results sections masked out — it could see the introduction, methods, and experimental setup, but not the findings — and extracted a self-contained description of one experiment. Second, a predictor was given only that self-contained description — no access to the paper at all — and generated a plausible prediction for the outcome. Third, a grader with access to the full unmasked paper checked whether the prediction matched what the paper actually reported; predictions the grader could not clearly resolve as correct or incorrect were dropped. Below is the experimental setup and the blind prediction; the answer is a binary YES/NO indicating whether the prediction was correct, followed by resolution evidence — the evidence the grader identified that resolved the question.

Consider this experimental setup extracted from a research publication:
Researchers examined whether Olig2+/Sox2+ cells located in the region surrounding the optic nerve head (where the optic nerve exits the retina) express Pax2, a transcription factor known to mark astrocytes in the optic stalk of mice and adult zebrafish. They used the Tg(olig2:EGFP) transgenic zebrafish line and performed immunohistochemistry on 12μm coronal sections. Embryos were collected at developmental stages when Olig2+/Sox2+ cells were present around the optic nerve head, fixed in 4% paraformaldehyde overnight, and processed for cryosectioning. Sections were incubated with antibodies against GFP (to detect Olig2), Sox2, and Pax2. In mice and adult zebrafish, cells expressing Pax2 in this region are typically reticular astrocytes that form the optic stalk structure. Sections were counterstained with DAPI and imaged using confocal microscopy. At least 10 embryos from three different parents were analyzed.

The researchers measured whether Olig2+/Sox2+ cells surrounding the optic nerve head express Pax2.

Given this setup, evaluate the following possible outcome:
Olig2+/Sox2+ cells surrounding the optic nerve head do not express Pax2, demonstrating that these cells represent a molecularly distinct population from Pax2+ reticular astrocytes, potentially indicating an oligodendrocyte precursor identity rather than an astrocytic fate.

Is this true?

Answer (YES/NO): NO